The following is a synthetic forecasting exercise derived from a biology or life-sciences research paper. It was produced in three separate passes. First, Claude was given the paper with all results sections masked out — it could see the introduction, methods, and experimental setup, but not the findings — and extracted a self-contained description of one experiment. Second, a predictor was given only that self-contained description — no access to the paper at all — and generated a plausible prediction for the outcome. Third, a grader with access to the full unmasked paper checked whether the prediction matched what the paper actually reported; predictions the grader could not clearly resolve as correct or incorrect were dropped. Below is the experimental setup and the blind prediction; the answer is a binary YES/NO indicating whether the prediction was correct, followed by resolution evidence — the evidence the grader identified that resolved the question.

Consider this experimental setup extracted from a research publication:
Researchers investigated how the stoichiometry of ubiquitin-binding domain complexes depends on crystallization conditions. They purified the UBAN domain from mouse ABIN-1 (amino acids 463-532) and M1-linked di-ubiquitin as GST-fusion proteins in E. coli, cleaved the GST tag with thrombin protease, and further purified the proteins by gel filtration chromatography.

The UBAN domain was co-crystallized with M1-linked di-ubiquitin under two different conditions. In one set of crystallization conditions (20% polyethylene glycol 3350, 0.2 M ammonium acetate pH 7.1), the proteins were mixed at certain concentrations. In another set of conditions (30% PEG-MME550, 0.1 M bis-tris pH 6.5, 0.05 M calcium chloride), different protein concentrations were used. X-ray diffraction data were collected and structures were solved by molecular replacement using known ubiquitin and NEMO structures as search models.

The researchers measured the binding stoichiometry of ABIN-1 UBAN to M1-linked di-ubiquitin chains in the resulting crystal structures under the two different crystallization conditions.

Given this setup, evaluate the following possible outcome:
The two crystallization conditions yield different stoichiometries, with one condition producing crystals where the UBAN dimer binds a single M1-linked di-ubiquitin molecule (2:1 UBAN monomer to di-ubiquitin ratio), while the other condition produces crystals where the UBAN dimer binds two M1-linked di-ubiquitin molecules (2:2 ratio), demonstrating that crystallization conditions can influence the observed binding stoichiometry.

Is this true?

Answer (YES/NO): YES